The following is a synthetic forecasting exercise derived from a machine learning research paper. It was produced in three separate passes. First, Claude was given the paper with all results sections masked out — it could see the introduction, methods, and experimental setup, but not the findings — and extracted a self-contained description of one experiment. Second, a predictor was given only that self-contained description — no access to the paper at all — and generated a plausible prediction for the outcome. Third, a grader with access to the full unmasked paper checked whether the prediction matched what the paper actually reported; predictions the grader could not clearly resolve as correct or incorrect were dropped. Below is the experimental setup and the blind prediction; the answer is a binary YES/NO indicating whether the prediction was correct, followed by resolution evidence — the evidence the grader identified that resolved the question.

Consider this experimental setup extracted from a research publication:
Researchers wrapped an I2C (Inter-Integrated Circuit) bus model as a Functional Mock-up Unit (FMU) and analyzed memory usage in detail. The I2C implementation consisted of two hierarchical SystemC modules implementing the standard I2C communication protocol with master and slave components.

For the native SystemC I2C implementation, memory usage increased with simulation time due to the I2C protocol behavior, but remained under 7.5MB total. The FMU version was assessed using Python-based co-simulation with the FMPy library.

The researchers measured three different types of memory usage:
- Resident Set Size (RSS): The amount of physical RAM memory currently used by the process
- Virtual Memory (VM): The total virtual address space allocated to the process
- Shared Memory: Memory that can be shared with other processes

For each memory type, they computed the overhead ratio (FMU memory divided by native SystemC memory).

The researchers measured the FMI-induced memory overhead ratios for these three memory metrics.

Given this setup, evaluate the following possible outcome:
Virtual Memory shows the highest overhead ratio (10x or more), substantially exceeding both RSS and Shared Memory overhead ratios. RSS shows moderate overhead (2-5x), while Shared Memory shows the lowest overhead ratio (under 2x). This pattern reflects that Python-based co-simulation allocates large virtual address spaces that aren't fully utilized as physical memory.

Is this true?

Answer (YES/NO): NO